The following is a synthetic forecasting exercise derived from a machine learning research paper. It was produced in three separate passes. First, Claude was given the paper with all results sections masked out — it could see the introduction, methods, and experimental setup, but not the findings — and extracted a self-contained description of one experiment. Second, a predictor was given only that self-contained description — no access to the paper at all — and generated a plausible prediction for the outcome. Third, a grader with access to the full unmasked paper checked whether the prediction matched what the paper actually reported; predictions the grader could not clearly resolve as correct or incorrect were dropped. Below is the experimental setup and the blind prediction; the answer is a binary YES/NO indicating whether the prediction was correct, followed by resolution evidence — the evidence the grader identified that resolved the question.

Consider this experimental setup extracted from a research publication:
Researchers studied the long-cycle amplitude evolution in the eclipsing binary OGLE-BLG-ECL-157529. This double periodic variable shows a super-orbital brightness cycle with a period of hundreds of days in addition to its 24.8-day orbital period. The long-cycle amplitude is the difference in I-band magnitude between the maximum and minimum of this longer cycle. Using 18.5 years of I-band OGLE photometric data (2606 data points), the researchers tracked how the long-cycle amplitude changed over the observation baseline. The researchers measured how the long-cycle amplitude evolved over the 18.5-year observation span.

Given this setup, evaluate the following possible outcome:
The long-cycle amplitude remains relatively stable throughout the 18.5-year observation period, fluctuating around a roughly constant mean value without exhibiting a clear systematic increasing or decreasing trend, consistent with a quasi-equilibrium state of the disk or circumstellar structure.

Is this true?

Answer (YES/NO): NO